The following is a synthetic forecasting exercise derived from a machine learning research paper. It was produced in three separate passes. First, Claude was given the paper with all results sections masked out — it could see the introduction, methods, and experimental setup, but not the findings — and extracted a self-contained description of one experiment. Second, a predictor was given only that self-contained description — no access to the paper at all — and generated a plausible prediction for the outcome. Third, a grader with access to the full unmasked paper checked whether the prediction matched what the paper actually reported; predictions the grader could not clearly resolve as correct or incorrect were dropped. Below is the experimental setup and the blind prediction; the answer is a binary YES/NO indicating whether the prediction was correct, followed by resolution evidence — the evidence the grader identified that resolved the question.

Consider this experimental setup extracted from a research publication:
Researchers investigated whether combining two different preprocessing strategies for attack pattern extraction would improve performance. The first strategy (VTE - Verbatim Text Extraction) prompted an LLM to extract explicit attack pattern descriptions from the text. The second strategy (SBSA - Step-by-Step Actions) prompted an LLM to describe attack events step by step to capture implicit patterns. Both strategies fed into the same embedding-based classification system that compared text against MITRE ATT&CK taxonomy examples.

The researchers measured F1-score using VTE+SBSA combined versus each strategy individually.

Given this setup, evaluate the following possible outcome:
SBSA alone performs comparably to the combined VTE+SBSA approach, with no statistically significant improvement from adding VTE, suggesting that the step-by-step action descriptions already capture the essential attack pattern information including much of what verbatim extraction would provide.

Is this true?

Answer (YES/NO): NO